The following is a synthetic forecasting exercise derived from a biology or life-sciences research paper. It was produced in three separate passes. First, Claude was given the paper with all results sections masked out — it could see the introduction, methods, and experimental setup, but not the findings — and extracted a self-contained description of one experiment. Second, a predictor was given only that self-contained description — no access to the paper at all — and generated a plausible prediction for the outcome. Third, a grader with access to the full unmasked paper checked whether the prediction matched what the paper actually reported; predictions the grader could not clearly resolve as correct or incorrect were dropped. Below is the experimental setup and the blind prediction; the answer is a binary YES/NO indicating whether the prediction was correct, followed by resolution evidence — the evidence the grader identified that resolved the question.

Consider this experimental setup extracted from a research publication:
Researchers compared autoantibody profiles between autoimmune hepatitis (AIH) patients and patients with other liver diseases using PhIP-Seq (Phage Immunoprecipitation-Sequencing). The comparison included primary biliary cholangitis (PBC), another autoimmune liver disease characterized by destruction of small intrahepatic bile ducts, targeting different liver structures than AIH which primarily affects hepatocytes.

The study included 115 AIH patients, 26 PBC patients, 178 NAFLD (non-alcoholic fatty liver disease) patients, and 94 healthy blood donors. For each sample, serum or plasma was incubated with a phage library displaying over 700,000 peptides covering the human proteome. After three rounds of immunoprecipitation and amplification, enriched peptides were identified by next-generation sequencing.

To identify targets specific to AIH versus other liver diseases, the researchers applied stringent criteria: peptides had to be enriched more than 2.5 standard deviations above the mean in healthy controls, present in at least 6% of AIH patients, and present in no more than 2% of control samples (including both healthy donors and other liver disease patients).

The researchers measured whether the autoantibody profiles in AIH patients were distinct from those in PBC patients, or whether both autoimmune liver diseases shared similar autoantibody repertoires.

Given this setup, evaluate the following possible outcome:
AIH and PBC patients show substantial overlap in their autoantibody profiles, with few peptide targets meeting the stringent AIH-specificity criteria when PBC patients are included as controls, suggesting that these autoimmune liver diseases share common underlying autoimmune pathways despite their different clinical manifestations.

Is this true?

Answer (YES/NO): NO